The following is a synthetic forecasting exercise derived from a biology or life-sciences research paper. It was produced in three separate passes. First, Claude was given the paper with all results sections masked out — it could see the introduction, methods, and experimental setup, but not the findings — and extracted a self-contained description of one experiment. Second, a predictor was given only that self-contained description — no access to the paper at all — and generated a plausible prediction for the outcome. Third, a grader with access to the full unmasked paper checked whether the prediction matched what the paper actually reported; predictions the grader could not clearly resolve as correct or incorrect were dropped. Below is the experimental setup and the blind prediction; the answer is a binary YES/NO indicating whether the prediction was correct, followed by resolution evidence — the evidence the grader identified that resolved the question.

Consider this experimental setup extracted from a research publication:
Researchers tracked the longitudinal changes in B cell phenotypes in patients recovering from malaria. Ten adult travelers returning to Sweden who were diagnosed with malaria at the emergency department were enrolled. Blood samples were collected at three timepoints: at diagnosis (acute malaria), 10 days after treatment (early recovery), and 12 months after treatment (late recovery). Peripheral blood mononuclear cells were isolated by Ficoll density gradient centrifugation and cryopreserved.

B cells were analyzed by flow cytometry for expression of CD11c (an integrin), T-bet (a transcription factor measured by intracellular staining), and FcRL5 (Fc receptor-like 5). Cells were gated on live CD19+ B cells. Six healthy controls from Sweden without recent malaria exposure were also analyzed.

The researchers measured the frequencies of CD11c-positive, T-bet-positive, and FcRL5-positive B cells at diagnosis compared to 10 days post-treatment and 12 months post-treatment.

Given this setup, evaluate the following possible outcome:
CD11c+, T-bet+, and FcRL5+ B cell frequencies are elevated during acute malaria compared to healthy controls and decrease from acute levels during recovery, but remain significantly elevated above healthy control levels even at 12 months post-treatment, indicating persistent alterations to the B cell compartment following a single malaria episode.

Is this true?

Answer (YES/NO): NO